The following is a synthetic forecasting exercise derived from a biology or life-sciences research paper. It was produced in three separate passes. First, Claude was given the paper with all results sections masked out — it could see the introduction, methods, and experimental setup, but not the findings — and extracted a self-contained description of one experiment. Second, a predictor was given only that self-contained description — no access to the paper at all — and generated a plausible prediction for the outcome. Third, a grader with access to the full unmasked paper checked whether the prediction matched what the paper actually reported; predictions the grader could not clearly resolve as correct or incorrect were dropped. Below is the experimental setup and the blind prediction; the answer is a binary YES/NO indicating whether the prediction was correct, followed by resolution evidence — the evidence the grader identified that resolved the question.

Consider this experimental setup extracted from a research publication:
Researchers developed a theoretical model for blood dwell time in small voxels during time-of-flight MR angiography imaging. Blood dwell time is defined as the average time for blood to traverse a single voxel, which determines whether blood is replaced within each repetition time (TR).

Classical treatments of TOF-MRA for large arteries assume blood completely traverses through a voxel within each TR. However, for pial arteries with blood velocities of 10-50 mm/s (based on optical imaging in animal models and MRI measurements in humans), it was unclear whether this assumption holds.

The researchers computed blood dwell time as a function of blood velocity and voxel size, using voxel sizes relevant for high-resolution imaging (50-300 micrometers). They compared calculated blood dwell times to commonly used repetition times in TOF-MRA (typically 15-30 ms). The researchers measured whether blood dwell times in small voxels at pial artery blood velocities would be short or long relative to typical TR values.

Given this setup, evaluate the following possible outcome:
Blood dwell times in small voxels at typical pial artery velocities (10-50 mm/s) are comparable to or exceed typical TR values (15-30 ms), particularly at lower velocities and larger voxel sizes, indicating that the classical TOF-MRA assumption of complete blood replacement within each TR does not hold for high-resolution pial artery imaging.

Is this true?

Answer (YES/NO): NO